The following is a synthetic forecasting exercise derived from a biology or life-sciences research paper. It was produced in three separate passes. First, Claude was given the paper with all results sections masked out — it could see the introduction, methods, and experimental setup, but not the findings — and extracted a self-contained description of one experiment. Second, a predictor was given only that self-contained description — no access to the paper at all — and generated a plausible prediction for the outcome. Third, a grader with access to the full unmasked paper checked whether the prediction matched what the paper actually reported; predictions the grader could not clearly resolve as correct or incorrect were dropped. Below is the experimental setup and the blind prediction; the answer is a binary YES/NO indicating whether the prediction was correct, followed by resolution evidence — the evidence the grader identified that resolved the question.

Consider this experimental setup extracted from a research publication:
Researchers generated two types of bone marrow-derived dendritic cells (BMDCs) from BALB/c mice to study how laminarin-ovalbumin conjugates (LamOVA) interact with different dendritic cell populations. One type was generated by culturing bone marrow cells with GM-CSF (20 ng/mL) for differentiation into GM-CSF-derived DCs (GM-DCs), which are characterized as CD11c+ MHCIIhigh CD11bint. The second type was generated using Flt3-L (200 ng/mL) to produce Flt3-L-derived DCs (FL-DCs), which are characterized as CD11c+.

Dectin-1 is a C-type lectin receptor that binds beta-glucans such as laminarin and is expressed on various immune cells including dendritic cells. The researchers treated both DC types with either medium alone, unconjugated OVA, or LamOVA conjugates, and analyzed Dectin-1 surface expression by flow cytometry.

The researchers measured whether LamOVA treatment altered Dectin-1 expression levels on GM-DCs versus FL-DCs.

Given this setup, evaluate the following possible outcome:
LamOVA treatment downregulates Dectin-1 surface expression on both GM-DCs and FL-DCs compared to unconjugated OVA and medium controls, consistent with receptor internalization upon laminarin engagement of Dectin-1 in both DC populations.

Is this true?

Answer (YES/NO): YES